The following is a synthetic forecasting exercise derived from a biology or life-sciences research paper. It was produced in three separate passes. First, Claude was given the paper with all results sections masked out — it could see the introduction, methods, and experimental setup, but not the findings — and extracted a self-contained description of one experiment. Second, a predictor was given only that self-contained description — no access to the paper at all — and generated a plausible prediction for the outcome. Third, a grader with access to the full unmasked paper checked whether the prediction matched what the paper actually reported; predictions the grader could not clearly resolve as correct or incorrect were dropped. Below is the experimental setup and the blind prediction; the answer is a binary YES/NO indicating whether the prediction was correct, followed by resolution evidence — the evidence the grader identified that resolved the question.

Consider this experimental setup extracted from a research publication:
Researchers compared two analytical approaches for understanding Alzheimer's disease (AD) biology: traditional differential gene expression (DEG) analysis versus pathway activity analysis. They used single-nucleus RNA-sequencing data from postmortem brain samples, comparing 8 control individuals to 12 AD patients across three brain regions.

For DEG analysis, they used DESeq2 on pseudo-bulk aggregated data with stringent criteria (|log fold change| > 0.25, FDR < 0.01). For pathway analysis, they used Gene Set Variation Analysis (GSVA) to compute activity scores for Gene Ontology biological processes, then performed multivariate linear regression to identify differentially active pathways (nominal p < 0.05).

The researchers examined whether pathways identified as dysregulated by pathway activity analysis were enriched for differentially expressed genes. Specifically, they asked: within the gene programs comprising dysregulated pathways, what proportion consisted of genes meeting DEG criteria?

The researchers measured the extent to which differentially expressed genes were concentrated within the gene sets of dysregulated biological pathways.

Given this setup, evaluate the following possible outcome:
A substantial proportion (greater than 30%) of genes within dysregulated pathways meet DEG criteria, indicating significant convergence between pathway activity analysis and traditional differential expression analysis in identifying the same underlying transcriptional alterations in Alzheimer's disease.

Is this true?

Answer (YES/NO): NO